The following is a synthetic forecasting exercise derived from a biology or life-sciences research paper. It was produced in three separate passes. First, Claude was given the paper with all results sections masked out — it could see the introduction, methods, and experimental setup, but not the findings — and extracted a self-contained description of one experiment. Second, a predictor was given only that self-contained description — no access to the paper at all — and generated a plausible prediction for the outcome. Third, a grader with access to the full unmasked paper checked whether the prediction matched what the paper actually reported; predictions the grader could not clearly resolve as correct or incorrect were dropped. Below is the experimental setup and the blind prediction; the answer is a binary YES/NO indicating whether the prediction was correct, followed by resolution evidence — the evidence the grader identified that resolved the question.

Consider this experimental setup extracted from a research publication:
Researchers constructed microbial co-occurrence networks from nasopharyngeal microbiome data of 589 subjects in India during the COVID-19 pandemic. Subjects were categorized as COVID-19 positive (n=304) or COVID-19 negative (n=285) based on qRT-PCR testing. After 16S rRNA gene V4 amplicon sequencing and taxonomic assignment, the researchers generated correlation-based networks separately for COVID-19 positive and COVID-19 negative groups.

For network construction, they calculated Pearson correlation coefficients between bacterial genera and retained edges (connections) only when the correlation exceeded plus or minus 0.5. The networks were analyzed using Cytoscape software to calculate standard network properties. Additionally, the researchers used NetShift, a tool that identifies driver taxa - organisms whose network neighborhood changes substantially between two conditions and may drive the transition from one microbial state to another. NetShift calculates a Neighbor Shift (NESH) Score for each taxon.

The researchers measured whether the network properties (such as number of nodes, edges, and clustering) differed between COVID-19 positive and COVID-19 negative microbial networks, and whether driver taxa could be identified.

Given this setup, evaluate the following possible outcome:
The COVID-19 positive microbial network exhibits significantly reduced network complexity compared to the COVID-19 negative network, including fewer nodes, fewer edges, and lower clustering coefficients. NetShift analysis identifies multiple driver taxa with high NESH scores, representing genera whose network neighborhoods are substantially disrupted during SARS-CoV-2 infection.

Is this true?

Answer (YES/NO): NO